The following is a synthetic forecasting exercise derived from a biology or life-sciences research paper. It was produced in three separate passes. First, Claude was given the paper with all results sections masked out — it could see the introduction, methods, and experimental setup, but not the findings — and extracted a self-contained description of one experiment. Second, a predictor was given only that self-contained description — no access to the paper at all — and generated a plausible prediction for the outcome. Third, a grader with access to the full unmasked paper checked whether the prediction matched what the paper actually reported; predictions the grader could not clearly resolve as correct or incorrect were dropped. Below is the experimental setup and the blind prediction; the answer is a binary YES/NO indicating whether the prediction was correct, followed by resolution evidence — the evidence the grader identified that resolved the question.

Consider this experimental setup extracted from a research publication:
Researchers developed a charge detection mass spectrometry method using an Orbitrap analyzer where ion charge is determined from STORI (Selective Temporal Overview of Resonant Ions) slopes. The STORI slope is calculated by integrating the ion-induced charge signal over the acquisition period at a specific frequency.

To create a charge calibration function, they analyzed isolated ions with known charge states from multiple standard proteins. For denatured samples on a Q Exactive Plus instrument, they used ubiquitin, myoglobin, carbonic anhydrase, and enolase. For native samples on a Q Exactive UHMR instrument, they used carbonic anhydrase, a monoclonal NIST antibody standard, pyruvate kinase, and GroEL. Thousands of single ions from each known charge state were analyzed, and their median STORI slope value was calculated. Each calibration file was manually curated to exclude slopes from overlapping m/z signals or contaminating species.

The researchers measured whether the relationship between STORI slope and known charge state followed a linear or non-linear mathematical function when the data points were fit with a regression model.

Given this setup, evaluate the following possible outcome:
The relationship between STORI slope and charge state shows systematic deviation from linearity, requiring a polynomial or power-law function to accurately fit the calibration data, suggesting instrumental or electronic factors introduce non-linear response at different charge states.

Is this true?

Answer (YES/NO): NO